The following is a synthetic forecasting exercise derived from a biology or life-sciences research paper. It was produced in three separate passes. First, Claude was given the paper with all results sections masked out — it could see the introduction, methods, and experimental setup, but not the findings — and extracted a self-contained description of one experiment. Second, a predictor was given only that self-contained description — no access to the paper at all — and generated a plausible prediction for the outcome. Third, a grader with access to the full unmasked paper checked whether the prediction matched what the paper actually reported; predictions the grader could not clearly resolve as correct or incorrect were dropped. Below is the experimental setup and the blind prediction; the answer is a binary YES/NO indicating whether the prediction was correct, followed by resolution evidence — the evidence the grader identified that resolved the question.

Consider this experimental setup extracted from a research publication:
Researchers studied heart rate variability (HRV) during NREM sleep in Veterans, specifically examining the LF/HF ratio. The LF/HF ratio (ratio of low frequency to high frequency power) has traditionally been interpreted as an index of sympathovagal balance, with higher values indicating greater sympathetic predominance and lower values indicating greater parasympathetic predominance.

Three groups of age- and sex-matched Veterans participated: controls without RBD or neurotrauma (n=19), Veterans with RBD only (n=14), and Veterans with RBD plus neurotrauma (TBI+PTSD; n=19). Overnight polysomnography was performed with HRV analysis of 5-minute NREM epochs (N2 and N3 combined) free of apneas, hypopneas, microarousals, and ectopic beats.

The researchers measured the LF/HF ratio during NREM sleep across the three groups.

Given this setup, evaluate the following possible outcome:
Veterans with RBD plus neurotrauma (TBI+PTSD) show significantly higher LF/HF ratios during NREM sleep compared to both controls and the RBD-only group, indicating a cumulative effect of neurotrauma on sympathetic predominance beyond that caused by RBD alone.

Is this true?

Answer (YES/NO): NO